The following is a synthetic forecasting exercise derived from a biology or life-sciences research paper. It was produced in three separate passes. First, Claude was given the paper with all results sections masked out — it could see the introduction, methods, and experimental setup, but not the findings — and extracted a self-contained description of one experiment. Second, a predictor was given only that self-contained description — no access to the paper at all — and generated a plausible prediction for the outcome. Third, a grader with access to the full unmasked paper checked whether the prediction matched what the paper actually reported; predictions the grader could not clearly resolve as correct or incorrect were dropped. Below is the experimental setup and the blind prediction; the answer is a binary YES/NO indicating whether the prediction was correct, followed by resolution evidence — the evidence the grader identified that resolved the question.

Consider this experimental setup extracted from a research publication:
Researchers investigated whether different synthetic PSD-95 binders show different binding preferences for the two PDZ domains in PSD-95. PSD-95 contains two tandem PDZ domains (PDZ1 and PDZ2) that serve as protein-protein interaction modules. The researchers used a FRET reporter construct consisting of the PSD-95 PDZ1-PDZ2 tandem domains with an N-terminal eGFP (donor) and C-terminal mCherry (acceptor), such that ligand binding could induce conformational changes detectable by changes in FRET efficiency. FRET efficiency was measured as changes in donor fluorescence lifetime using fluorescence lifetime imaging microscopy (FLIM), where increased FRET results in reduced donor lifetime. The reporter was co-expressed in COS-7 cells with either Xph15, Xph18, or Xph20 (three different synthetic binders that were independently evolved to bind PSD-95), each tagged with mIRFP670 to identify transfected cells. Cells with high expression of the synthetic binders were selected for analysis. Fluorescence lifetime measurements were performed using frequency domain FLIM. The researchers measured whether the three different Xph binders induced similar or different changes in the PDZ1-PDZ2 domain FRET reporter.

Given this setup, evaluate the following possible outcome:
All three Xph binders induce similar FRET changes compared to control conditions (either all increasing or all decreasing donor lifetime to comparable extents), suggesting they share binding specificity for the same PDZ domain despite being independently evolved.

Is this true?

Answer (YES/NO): NO